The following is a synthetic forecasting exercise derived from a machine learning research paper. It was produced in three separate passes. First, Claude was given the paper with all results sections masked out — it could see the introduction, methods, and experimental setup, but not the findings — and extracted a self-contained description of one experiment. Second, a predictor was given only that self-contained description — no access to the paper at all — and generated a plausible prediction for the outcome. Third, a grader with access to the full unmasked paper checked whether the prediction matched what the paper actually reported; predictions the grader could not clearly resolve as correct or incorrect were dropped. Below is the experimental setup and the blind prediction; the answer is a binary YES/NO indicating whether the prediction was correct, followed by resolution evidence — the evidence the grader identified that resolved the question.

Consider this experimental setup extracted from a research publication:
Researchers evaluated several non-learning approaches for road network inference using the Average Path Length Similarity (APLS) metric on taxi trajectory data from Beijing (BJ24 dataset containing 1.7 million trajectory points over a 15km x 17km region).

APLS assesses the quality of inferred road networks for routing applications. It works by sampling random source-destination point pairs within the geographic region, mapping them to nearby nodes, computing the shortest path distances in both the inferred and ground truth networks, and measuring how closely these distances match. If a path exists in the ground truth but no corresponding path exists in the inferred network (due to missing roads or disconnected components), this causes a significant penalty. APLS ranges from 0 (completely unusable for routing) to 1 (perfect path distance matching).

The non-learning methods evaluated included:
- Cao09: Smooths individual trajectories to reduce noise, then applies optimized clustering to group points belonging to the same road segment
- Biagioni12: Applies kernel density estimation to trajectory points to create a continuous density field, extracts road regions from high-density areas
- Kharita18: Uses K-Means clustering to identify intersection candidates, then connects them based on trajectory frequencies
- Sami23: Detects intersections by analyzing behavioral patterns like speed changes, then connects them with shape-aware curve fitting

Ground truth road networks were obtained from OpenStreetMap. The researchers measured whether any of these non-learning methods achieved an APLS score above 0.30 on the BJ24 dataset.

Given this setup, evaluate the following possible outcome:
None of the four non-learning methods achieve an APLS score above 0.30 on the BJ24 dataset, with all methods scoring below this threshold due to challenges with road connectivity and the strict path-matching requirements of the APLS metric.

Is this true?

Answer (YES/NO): YES